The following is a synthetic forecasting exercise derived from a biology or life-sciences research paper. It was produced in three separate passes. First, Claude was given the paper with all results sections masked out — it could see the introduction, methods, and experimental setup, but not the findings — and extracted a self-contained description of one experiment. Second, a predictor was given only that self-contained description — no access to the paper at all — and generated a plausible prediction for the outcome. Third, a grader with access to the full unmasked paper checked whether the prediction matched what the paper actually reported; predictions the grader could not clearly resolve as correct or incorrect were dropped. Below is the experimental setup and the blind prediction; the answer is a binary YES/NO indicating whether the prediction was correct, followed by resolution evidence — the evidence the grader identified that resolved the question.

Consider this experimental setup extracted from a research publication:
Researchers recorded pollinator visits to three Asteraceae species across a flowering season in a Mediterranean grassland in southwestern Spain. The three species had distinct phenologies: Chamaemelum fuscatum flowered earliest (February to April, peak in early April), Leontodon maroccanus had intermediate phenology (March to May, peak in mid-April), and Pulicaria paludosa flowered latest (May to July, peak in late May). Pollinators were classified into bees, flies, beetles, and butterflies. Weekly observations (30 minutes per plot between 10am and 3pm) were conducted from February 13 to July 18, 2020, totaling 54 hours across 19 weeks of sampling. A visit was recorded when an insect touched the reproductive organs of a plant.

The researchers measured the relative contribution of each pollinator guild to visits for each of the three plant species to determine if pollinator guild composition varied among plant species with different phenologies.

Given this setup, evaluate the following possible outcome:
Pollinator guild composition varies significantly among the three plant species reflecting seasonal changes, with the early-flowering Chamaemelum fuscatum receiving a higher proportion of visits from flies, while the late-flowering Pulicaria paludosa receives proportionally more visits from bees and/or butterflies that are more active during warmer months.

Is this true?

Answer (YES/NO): NO